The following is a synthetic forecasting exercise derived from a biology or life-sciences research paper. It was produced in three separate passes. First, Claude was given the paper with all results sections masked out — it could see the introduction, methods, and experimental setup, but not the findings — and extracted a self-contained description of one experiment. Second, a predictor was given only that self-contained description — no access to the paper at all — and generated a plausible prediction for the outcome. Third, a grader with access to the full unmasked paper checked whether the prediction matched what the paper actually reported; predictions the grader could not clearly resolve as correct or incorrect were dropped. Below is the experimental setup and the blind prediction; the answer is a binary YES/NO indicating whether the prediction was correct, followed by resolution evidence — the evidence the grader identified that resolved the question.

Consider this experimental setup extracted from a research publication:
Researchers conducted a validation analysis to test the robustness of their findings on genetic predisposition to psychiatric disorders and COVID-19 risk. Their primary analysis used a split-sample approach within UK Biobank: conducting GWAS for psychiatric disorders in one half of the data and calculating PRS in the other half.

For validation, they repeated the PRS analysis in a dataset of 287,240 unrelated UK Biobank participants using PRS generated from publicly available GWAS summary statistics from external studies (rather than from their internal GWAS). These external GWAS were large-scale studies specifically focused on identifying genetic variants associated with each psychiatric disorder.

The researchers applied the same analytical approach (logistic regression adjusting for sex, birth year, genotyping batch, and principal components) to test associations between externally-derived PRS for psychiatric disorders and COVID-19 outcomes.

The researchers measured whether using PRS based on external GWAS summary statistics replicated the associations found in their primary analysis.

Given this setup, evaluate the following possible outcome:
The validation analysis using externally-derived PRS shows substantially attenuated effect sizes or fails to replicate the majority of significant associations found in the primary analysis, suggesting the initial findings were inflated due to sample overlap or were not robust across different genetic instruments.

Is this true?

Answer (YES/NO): NO